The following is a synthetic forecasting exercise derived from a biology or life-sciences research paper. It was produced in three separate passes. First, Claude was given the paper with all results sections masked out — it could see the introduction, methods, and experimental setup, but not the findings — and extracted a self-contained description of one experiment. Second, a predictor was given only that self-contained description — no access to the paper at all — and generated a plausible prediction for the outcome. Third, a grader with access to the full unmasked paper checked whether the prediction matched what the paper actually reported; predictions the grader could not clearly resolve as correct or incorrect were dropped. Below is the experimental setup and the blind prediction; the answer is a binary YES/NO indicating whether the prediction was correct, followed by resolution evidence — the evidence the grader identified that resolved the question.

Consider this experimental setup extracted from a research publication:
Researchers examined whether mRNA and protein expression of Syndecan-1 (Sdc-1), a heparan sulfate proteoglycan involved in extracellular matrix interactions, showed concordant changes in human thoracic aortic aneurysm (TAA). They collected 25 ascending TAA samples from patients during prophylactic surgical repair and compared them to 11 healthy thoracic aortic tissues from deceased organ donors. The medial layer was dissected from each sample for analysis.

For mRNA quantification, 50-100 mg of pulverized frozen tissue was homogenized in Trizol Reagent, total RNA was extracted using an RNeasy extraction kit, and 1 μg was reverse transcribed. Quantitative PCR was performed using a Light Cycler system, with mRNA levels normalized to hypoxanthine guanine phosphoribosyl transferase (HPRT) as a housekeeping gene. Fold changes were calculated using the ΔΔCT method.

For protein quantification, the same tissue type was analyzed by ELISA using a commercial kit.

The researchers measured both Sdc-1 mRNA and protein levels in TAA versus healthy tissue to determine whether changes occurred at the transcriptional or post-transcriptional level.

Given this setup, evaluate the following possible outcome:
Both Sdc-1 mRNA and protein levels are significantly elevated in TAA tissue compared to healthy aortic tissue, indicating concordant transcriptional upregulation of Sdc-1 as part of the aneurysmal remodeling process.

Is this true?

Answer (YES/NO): NO